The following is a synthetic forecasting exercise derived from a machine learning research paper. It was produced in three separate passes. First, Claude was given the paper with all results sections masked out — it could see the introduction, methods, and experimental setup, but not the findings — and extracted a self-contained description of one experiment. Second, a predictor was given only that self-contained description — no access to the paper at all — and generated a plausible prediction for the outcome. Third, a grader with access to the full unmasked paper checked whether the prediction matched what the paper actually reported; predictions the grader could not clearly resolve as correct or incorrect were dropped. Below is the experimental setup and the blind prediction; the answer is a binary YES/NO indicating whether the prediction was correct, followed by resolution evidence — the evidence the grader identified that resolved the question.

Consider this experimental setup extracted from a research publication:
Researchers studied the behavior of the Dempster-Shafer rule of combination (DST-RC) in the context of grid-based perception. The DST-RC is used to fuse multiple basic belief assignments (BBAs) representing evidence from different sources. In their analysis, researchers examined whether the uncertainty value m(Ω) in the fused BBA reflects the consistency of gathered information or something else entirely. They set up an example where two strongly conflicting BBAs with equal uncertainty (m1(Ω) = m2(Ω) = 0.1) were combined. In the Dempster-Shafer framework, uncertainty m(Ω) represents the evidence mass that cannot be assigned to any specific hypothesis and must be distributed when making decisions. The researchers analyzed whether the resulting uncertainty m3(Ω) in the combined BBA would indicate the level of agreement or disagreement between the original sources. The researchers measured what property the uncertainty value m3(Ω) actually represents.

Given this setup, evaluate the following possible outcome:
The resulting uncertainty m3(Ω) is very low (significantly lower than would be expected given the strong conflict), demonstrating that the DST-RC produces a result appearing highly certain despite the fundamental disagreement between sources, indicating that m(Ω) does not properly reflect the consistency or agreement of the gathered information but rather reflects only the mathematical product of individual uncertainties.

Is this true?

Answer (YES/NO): NO